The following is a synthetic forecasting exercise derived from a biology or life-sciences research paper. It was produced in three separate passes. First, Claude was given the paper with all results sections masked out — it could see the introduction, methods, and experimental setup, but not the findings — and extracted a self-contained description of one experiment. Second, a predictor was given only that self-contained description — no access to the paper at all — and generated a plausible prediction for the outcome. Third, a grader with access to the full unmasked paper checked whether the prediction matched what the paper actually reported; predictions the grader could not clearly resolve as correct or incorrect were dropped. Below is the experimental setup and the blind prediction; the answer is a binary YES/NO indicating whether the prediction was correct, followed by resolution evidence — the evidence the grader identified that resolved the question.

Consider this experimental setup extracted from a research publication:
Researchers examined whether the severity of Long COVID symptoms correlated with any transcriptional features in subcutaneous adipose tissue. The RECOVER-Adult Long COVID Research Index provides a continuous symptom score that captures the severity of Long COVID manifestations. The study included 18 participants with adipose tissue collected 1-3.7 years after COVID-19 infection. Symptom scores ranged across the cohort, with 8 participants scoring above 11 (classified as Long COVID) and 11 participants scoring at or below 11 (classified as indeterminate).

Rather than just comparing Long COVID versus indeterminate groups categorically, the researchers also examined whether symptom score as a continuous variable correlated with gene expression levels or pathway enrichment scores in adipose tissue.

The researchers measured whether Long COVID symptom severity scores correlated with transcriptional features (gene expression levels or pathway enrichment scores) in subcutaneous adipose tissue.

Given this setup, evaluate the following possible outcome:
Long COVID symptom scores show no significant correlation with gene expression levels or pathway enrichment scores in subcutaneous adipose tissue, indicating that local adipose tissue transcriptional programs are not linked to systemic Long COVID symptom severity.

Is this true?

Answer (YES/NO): YES